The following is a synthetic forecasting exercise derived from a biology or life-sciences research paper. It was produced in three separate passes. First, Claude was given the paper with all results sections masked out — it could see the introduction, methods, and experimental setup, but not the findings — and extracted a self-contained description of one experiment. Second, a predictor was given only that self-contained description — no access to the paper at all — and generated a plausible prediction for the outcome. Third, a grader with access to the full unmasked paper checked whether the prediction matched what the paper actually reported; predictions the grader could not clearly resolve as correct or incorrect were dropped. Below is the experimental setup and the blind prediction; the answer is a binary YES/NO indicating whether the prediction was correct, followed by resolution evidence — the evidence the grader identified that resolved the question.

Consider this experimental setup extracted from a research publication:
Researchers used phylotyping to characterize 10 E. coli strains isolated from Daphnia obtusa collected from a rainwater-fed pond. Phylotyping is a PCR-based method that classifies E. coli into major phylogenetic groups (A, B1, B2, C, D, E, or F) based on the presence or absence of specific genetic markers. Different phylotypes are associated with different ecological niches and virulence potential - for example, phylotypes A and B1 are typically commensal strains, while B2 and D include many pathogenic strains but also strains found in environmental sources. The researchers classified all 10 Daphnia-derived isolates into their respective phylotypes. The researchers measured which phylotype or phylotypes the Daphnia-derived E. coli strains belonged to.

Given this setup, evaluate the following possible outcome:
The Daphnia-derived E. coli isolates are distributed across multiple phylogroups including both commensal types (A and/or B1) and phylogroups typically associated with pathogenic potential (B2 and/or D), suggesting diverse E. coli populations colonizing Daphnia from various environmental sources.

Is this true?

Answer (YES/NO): YES